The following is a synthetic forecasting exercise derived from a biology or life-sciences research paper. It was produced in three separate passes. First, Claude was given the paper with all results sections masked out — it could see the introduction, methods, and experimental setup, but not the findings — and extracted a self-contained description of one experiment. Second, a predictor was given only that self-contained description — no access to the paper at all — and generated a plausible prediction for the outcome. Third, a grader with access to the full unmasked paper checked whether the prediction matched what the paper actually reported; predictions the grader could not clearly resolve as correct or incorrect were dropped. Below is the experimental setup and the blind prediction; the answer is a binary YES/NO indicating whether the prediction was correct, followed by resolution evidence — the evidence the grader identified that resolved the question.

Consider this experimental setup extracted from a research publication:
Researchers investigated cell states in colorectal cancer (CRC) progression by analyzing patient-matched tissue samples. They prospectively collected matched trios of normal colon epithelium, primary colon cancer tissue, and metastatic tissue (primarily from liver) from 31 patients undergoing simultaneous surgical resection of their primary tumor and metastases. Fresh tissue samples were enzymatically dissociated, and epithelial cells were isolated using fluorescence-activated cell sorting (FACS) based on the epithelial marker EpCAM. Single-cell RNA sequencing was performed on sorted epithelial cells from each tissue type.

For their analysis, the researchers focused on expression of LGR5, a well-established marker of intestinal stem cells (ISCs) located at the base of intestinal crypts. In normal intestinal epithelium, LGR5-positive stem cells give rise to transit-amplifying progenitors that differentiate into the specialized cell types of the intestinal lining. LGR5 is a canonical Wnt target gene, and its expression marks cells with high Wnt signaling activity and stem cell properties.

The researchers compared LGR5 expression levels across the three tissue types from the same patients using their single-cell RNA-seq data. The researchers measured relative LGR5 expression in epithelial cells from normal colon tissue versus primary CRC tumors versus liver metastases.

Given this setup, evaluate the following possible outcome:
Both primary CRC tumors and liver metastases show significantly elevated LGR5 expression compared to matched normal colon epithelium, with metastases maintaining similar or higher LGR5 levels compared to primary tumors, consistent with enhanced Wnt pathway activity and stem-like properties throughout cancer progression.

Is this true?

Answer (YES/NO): NO